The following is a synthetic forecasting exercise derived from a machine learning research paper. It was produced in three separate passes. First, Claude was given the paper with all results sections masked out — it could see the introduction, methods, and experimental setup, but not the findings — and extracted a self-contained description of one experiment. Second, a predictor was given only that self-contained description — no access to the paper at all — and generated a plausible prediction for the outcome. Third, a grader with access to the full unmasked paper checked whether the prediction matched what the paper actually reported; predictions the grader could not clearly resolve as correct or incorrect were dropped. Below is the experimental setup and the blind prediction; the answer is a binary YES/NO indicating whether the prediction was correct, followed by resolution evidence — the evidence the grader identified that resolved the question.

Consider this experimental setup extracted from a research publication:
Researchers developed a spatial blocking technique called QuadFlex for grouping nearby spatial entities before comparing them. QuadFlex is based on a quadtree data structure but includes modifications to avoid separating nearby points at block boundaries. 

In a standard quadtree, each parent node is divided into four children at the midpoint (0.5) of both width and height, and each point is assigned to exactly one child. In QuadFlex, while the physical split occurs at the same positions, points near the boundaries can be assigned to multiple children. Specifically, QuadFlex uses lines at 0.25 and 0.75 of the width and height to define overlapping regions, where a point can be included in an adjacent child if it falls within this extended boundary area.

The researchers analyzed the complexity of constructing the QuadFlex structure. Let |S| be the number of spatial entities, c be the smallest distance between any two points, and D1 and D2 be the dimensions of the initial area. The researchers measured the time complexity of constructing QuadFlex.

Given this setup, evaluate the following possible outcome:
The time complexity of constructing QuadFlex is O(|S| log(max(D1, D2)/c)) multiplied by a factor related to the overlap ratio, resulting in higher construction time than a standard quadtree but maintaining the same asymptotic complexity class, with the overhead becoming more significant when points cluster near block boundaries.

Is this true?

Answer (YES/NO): NO